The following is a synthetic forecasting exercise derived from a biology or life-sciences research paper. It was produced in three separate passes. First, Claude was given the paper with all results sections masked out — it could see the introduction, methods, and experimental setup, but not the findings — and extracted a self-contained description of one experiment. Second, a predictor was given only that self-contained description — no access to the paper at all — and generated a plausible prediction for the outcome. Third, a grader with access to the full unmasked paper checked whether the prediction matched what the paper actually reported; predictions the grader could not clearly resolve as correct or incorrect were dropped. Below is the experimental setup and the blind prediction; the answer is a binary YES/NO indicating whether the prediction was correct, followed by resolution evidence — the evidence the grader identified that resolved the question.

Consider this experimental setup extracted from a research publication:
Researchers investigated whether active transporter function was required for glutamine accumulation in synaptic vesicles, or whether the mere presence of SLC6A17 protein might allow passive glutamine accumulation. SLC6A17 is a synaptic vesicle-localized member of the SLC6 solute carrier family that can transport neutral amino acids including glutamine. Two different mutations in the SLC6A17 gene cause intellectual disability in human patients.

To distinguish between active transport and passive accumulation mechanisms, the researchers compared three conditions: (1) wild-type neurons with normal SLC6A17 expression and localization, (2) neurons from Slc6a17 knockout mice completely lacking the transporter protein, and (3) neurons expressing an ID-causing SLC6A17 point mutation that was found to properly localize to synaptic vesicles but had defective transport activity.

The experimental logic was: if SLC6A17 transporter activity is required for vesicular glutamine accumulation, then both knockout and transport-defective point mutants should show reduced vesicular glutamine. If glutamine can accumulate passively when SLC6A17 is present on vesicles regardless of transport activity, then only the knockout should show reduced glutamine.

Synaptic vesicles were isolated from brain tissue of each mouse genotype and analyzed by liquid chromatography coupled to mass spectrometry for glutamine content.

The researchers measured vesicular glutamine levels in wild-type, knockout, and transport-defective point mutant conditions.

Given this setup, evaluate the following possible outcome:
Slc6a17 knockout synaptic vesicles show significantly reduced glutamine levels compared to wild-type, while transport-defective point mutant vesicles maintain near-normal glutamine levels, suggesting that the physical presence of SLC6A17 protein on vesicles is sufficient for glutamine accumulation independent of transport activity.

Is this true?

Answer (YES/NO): NO